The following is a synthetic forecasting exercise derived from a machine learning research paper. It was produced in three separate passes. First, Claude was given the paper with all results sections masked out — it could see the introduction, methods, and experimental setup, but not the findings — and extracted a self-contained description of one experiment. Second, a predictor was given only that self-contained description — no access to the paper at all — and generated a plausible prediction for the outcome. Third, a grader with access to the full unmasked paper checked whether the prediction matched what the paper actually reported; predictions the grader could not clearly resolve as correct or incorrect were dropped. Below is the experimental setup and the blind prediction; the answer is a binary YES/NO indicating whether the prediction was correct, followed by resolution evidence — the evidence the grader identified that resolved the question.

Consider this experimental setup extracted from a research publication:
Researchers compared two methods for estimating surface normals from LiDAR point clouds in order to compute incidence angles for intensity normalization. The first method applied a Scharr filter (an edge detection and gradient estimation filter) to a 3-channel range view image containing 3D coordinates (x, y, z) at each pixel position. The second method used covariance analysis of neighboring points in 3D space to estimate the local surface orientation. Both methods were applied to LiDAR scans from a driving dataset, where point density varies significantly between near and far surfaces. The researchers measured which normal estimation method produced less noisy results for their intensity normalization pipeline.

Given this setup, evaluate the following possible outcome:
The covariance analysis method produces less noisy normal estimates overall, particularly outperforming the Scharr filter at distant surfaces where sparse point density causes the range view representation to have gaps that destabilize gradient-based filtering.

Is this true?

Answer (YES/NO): NO